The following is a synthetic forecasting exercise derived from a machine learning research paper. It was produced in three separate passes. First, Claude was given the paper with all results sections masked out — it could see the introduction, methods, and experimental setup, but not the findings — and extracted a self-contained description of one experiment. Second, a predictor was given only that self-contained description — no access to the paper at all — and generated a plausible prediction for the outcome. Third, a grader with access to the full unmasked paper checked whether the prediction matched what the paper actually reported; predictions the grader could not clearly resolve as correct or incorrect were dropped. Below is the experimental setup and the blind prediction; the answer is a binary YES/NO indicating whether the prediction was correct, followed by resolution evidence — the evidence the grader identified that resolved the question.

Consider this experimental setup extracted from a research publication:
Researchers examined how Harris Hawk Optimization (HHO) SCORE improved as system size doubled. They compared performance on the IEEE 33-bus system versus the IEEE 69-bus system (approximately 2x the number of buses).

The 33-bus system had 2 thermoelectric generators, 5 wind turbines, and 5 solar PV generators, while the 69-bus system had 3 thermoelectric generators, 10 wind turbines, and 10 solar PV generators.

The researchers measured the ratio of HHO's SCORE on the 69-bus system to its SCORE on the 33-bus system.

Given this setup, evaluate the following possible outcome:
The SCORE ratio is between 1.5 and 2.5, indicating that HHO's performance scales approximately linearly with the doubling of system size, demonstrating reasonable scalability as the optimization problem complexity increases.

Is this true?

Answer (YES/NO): YES